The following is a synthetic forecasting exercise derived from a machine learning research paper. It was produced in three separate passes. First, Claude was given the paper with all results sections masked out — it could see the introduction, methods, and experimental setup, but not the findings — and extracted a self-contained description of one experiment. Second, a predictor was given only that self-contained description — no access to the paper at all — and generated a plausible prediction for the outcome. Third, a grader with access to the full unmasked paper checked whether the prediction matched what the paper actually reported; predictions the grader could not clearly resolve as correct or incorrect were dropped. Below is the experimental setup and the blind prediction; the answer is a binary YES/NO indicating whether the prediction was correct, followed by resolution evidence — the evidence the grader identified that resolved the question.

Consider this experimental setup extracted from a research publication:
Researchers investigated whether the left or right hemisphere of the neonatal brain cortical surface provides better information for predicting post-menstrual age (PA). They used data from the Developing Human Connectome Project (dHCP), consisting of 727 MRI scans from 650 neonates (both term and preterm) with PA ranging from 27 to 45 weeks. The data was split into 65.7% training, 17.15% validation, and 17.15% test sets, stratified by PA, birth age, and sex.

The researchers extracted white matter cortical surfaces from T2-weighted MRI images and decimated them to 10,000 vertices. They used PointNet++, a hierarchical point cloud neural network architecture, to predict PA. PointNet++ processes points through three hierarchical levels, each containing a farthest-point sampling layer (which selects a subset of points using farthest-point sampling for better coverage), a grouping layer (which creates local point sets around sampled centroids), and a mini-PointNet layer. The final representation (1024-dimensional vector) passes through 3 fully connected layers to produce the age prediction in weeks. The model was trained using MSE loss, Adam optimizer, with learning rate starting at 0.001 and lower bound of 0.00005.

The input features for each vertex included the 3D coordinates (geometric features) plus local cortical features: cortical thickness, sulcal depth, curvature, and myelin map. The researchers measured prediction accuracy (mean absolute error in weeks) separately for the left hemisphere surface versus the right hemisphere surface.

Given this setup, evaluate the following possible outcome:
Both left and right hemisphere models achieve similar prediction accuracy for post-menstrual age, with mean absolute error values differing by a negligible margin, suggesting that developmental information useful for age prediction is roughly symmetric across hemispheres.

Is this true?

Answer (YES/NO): YES